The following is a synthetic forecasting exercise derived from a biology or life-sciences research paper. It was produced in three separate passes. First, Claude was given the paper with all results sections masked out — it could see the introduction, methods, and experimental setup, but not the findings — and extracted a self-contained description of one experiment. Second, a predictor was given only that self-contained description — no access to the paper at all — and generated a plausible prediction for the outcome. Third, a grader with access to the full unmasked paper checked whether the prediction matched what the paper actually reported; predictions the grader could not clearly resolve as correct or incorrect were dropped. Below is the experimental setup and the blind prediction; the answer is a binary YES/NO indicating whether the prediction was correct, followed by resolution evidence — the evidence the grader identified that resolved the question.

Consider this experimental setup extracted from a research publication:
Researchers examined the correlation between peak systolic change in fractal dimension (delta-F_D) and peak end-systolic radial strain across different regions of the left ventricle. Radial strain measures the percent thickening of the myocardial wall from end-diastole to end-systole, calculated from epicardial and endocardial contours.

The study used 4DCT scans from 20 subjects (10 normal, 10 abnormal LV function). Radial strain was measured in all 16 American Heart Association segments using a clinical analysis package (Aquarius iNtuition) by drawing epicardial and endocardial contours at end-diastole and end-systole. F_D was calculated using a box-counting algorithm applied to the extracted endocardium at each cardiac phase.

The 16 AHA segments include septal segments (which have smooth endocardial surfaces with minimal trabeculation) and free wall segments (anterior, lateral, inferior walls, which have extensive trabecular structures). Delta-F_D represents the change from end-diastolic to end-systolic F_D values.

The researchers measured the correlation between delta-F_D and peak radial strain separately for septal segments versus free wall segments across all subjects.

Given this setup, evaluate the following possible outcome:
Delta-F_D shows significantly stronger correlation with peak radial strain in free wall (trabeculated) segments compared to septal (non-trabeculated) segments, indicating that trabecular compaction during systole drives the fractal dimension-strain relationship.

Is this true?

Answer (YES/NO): YES